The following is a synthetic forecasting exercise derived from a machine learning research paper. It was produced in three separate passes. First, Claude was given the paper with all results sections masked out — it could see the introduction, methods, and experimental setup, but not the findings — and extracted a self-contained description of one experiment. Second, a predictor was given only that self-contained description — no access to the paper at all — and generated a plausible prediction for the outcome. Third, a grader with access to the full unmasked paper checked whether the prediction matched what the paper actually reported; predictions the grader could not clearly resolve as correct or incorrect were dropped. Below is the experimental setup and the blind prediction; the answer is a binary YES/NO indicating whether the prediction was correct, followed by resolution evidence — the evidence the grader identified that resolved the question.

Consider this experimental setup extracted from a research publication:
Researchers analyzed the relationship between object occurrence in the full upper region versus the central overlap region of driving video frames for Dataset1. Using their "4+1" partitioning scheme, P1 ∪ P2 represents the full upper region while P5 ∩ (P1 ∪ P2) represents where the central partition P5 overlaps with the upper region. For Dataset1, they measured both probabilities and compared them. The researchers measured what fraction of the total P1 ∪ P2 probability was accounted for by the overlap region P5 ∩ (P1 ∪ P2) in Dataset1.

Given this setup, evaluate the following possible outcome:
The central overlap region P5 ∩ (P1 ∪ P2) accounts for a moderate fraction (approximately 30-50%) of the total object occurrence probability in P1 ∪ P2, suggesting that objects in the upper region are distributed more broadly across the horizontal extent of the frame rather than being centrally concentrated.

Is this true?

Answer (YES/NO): NO